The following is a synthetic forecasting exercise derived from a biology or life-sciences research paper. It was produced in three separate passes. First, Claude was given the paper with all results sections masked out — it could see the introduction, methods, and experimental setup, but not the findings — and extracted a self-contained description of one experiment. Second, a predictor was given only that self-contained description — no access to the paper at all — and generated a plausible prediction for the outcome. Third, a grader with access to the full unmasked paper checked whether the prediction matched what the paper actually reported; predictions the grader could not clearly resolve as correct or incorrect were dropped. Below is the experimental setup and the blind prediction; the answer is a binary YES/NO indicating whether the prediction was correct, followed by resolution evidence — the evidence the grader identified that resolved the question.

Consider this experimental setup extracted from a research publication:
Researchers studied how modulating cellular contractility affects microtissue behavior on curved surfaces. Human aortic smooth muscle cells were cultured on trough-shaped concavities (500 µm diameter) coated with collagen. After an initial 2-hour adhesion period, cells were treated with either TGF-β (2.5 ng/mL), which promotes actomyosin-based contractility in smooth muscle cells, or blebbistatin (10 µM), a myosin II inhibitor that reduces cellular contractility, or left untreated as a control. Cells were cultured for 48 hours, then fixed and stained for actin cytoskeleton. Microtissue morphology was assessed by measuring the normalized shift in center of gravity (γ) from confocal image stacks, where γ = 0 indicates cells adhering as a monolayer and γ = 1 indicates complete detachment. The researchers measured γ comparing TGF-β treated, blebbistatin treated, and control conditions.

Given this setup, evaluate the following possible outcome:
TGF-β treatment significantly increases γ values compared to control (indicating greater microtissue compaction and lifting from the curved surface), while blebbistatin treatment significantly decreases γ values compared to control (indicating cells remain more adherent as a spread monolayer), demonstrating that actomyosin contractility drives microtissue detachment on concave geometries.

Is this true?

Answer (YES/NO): YES